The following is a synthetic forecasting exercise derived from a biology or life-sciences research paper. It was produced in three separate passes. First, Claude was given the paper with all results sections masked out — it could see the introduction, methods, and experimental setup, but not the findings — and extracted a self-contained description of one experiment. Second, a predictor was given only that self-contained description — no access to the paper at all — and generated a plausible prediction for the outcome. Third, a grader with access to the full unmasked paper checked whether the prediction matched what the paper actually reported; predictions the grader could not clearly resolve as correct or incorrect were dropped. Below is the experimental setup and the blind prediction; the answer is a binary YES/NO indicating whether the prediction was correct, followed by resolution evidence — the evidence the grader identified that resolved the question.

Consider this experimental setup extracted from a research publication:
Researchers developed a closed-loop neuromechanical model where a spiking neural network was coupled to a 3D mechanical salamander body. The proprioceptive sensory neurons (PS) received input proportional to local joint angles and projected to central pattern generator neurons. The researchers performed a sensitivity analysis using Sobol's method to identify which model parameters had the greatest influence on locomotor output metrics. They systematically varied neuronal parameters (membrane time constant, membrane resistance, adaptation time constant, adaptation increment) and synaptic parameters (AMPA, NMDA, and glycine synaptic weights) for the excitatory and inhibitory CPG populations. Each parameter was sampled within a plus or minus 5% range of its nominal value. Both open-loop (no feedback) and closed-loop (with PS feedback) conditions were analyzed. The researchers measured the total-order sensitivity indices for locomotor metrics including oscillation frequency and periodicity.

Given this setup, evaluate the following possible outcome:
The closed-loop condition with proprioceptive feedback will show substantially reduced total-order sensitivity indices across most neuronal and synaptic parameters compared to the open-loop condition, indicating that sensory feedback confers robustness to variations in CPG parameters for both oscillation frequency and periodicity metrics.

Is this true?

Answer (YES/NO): YES